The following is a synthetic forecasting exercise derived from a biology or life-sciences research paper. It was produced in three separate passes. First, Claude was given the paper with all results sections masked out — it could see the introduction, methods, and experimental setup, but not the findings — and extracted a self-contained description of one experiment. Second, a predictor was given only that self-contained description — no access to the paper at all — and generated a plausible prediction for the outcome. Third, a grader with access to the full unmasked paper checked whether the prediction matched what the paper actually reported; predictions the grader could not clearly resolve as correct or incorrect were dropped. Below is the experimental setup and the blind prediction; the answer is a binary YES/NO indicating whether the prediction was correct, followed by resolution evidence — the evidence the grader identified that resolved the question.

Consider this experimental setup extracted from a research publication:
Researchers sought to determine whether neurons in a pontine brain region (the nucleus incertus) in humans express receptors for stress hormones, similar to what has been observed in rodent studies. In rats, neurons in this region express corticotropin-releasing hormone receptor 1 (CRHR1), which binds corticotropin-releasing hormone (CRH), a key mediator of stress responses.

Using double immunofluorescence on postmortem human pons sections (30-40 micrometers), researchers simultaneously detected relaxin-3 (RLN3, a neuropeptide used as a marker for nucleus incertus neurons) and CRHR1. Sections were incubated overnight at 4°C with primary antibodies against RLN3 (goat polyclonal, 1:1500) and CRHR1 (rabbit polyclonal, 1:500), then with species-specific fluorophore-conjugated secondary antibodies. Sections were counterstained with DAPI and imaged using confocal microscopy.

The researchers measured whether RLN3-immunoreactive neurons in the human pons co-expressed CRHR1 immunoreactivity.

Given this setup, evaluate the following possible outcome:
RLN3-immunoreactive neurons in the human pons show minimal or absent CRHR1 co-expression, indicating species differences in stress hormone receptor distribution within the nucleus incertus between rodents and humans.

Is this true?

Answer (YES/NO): NO